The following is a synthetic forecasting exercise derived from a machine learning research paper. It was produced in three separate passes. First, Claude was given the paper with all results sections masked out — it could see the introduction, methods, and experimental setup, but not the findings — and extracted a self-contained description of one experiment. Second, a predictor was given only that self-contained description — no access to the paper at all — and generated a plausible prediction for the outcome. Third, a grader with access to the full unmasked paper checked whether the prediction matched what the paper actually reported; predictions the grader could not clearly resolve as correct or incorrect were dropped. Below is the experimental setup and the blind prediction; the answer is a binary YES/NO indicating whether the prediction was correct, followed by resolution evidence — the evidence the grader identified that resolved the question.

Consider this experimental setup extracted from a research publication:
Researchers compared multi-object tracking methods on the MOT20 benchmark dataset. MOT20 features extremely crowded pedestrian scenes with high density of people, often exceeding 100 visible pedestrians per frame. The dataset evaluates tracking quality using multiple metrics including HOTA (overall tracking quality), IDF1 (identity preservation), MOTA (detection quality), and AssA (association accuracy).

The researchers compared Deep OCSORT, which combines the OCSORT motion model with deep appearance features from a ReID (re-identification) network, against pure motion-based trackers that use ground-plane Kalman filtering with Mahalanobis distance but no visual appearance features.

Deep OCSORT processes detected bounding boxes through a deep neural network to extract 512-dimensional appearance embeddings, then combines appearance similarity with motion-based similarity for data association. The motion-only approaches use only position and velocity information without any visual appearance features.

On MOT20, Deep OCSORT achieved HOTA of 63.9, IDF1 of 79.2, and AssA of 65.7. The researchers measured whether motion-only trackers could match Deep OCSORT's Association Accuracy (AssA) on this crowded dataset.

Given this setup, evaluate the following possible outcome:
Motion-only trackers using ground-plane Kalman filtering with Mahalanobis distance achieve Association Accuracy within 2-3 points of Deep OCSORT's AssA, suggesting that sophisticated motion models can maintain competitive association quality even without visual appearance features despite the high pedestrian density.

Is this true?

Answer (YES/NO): YES